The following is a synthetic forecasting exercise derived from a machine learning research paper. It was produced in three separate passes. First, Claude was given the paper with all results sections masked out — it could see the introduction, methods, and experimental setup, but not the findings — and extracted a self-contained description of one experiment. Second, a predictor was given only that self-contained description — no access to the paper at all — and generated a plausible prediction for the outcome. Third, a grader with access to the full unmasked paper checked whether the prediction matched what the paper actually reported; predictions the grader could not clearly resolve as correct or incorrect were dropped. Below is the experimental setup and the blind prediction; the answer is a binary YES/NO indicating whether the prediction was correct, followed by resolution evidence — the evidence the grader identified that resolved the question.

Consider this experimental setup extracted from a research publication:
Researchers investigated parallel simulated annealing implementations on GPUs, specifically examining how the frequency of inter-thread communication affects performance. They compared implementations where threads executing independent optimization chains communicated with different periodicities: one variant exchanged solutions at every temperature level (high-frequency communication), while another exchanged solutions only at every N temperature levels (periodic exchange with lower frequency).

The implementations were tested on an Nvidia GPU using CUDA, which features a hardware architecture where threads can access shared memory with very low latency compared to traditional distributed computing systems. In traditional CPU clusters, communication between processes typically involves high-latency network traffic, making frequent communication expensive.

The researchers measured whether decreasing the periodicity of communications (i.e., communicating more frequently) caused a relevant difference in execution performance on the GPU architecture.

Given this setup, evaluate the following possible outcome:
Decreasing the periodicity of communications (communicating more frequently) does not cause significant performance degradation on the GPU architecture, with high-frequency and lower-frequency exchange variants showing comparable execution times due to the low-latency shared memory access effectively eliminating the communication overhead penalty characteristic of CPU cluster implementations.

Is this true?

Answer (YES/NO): YES